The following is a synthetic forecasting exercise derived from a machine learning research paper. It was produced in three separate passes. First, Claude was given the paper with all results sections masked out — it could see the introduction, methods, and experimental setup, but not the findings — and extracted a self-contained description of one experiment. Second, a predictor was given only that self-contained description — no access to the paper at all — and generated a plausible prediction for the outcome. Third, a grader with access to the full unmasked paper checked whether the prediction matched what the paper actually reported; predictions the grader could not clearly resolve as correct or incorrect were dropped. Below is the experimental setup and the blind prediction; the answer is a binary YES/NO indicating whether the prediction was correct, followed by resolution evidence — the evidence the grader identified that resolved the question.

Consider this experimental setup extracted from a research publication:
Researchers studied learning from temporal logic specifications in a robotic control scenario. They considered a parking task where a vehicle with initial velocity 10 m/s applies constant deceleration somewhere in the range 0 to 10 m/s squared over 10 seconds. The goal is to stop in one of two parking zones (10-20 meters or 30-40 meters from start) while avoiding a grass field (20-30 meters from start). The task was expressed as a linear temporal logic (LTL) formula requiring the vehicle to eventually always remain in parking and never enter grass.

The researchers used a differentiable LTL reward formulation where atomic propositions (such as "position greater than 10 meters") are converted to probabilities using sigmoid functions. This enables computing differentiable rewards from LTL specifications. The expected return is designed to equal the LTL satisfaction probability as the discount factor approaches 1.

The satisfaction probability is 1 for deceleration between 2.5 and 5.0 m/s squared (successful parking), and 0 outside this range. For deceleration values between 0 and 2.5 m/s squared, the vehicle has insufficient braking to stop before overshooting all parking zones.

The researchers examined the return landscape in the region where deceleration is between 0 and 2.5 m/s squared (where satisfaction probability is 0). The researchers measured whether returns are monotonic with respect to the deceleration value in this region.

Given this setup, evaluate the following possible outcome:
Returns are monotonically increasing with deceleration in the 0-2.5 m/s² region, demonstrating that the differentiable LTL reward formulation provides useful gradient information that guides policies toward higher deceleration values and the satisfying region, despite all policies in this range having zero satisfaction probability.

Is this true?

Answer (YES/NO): YES